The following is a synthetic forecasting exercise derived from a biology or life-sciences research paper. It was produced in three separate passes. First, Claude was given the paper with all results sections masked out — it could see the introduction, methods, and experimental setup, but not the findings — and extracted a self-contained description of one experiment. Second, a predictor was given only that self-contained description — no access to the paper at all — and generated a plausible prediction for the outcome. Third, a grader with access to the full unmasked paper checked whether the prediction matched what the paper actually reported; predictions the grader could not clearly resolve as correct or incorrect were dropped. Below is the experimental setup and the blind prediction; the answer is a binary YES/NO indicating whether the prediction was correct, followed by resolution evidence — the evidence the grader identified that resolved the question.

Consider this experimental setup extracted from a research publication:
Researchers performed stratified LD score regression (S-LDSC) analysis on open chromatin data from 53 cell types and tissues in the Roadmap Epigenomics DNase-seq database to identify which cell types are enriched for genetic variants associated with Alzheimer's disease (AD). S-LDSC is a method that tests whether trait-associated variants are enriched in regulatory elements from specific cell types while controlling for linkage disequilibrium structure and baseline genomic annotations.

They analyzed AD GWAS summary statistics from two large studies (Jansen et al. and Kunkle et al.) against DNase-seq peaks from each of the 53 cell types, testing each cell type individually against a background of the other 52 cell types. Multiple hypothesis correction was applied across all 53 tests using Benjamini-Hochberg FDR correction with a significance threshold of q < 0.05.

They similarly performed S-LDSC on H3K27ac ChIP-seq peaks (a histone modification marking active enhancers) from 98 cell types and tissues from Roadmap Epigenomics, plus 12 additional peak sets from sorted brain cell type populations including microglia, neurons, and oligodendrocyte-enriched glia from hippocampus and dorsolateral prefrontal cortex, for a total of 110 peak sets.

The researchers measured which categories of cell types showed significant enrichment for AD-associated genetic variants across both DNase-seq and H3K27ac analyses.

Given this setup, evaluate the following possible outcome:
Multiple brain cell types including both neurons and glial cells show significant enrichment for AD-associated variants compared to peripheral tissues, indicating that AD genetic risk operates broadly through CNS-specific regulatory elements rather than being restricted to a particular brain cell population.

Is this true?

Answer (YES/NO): NO